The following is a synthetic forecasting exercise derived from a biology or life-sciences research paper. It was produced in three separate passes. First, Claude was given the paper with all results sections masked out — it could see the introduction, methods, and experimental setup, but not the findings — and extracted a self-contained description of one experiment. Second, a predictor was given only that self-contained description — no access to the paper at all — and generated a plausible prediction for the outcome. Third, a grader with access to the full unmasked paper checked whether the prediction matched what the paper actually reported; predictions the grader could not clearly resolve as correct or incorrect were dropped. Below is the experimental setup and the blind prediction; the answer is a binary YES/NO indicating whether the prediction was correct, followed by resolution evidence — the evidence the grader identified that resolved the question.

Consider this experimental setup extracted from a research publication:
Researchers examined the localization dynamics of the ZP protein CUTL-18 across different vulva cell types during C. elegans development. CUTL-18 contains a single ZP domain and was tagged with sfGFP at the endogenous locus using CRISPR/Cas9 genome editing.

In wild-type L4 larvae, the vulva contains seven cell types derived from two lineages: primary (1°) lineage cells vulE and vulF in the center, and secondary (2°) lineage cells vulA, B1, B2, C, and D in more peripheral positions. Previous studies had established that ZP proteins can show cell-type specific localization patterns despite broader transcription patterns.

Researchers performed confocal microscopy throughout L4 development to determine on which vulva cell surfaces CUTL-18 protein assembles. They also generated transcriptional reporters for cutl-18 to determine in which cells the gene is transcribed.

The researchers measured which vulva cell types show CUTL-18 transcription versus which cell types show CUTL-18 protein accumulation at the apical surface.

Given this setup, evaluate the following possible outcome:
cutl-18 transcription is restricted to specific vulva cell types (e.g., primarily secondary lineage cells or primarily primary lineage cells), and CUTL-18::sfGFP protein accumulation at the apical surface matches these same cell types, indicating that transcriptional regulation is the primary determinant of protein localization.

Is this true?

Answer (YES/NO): NO